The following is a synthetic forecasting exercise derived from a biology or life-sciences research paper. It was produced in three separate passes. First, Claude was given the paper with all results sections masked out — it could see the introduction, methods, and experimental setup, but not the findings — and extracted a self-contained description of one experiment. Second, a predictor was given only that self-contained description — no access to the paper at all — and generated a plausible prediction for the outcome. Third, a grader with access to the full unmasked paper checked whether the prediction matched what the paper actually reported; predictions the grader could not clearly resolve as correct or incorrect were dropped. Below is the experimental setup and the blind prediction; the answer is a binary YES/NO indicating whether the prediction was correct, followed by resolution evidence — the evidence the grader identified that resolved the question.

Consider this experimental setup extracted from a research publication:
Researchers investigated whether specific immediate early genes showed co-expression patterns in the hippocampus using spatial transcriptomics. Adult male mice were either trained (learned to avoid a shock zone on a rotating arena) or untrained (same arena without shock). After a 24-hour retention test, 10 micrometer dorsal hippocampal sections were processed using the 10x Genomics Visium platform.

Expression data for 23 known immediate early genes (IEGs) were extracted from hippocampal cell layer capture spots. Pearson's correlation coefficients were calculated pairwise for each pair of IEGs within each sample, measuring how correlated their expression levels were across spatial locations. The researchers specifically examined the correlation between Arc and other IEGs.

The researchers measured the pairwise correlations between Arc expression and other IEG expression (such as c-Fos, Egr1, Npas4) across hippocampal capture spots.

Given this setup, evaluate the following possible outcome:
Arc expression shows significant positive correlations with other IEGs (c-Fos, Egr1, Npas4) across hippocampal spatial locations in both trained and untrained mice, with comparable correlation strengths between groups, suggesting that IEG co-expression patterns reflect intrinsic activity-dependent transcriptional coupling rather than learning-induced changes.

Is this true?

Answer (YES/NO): NO